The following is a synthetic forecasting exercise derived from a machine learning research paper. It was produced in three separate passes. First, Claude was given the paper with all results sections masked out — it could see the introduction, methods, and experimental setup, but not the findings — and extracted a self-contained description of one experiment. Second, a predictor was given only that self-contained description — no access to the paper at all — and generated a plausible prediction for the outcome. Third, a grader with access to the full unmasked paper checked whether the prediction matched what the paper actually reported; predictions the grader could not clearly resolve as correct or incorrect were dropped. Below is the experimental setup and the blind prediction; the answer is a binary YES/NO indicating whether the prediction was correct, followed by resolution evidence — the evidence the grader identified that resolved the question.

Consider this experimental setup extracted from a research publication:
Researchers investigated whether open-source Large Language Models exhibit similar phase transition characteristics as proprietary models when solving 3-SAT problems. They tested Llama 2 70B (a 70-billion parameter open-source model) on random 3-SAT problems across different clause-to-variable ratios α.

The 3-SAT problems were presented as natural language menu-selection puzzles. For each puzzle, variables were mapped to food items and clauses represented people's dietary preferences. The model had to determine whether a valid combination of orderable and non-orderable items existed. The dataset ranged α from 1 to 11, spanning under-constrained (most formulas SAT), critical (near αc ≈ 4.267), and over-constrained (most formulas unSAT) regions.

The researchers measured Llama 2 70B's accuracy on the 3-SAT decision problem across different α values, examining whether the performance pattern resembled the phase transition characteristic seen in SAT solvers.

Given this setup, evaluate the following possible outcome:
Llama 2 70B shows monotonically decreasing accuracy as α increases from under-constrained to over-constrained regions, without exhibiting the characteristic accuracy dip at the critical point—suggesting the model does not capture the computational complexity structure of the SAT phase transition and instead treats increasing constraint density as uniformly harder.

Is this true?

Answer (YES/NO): NO